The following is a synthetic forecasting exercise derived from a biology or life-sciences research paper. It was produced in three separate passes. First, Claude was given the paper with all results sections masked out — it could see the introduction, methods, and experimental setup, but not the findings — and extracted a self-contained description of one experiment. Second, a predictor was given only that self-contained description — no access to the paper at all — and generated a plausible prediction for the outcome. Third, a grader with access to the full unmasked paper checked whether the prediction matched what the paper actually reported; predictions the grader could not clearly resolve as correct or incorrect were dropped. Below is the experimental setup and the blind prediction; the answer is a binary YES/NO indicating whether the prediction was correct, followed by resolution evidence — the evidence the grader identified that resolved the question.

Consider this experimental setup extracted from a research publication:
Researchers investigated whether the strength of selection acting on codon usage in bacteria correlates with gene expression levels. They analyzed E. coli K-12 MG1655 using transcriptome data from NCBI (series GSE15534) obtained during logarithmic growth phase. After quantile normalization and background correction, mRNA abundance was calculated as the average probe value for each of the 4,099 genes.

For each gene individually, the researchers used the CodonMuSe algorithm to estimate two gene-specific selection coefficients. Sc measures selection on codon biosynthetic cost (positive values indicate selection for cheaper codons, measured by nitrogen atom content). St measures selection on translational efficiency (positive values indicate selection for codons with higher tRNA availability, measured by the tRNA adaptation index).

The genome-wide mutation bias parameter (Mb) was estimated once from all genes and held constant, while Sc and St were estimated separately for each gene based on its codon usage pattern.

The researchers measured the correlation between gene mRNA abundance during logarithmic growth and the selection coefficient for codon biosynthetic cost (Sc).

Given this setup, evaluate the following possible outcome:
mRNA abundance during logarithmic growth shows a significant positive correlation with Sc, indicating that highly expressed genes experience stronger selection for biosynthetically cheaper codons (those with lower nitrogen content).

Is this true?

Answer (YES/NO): NO